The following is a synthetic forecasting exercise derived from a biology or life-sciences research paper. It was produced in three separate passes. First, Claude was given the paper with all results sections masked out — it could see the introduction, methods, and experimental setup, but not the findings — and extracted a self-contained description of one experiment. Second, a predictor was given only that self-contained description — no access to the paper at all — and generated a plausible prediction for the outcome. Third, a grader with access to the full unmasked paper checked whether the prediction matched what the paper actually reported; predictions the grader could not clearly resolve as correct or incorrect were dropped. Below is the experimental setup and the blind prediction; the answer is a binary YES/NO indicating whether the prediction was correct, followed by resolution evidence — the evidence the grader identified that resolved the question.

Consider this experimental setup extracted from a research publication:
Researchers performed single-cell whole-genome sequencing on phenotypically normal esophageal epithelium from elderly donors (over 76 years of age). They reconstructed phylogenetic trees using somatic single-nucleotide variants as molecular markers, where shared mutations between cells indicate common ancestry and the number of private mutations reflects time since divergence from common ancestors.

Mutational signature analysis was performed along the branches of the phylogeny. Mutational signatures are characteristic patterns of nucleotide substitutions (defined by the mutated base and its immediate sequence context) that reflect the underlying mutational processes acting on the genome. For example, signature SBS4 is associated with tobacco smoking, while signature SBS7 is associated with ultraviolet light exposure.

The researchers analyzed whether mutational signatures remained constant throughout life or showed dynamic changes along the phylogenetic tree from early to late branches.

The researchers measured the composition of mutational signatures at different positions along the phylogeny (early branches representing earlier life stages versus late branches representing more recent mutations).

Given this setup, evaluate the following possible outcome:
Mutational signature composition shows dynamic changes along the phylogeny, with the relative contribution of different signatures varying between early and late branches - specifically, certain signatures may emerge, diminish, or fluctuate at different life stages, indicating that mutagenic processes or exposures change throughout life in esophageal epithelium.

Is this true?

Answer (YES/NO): YES